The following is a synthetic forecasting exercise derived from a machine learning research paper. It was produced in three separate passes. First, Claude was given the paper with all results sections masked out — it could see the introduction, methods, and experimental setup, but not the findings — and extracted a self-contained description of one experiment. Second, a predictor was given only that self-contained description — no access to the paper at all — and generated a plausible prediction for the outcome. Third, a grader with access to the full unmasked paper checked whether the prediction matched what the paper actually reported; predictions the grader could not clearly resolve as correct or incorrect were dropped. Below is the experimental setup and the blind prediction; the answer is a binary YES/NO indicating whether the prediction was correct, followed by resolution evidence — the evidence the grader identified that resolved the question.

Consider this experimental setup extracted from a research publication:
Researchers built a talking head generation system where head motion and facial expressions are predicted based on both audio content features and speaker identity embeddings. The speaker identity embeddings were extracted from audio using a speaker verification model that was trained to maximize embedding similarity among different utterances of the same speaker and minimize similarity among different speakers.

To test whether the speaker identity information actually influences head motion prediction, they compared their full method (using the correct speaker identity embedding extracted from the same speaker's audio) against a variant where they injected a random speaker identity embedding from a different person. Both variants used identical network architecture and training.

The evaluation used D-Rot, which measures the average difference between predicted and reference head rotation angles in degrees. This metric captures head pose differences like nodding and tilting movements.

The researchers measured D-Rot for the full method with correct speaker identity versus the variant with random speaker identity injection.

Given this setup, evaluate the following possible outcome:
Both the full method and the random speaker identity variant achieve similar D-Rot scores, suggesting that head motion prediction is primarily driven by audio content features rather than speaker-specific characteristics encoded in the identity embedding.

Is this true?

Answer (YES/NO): NO